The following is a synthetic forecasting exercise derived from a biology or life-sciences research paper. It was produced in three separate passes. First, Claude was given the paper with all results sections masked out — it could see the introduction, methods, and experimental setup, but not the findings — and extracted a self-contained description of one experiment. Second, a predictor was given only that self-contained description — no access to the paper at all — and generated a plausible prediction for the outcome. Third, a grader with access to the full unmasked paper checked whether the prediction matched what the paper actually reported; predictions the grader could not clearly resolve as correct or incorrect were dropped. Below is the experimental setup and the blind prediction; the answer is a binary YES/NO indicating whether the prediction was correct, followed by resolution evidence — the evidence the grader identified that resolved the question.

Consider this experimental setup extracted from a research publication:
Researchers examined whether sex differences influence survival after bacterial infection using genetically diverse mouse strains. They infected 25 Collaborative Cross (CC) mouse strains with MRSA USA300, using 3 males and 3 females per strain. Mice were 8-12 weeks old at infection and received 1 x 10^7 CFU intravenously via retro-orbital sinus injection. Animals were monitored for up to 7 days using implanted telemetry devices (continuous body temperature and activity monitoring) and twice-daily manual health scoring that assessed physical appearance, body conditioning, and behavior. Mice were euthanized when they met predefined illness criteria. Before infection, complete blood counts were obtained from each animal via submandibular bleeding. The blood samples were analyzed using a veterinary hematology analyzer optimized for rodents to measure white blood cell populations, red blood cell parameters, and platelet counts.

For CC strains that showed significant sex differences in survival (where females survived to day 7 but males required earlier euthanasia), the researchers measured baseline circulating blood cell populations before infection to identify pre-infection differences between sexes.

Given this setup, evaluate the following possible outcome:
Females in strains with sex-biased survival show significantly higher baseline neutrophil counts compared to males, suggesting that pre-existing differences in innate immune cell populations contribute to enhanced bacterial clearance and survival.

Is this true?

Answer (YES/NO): NO